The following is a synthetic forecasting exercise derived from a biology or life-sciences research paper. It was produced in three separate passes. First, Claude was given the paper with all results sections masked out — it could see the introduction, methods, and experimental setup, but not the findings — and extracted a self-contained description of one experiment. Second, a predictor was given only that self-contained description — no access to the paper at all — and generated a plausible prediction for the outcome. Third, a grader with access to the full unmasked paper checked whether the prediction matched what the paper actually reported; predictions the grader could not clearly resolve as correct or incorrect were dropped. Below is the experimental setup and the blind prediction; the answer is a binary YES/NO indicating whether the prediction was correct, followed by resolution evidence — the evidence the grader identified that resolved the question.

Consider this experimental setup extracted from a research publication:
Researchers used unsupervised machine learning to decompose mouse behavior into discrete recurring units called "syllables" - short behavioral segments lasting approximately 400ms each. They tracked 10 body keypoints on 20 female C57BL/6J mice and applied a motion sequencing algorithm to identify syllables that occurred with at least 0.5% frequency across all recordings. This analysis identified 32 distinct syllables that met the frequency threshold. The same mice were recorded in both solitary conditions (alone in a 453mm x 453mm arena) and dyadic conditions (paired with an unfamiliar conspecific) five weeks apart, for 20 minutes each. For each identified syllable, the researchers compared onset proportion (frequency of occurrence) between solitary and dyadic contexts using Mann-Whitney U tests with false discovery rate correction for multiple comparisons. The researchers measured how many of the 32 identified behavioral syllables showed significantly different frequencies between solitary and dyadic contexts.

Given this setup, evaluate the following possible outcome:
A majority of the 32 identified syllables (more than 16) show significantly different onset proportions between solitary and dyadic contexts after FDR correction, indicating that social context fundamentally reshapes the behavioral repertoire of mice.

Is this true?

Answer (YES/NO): NO